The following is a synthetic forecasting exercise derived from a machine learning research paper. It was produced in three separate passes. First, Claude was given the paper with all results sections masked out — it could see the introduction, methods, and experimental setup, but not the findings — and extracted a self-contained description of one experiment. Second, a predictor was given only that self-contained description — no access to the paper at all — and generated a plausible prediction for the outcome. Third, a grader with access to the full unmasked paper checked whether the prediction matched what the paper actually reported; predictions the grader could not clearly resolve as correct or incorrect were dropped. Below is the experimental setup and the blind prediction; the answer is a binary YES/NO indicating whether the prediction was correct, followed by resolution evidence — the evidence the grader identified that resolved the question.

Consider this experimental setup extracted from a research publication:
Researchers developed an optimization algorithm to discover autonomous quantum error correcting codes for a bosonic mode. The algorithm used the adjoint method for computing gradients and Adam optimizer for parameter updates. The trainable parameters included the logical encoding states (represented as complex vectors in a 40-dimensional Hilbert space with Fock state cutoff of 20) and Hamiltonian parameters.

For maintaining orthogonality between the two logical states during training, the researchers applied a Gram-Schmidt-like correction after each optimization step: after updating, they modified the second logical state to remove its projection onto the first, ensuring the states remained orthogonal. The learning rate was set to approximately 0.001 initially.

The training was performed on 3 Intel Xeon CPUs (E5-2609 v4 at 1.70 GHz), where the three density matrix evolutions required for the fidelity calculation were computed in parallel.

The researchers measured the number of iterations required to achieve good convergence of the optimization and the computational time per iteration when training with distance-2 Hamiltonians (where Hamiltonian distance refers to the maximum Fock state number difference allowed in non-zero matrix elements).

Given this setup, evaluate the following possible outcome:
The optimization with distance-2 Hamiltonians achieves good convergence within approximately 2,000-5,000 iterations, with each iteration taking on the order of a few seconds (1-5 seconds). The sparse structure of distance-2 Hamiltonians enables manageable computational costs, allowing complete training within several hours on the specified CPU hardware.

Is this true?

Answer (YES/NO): NO